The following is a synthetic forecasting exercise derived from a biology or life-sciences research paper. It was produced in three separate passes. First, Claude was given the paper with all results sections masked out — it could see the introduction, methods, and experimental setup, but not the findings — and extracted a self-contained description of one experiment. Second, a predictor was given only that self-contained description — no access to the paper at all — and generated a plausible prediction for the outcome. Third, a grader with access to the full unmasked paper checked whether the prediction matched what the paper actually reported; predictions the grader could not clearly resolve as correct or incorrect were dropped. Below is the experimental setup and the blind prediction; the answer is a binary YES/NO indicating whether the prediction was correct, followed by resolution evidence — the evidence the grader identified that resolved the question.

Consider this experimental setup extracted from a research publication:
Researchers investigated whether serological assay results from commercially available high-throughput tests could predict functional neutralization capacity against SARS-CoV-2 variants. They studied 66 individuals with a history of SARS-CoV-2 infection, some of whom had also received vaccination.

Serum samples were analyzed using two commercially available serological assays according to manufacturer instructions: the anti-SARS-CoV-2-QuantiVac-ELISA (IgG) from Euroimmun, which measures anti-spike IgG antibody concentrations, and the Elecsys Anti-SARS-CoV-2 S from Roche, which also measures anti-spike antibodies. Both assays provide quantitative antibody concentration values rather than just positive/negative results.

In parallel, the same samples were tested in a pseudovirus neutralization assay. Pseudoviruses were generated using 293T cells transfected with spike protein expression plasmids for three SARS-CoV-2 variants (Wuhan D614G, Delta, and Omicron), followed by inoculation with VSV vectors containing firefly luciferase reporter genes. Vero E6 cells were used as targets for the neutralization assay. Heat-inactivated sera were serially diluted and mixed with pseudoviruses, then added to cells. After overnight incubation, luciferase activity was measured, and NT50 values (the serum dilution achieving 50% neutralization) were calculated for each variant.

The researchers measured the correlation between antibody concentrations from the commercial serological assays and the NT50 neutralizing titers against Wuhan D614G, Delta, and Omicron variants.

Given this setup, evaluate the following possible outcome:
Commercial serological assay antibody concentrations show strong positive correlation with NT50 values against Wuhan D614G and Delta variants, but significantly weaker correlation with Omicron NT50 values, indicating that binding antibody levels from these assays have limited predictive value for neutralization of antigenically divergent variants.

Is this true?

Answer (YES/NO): NO